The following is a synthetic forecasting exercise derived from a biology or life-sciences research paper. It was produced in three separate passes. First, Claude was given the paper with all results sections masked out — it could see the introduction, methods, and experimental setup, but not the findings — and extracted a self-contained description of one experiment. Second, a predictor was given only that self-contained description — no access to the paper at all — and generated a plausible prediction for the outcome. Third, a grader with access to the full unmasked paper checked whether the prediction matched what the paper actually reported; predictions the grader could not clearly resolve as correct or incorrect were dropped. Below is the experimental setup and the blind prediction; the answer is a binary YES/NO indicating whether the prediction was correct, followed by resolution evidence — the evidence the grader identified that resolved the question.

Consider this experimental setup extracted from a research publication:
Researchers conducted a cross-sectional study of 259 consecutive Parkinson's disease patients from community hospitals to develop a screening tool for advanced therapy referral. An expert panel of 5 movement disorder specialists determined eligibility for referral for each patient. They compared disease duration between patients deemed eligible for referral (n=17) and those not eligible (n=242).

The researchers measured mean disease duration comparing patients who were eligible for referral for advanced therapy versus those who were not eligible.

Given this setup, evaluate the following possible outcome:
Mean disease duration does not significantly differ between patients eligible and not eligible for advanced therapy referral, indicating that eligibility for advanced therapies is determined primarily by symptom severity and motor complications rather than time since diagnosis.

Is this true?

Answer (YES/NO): NO